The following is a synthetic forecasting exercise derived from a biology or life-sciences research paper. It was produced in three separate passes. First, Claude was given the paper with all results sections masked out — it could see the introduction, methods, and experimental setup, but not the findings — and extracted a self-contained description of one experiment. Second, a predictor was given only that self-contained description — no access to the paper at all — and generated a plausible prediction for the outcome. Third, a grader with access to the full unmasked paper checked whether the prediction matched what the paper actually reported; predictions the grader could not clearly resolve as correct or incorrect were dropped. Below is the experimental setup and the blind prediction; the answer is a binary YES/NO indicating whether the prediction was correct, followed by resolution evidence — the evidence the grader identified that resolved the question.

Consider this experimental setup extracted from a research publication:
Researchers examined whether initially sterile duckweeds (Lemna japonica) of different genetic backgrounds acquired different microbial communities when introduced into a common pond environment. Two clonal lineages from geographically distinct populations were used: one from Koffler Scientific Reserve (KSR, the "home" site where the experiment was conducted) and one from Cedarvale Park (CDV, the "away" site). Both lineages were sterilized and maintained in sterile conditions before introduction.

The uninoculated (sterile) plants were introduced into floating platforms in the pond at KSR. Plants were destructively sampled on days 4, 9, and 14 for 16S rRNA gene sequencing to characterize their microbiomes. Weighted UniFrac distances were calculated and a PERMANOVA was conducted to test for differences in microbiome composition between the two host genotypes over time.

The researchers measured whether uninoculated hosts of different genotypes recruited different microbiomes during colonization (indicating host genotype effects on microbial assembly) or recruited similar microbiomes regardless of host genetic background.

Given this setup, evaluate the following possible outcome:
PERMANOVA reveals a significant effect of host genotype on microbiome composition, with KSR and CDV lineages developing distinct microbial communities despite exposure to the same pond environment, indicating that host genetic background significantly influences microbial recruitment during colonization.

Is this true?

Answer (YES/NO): NO